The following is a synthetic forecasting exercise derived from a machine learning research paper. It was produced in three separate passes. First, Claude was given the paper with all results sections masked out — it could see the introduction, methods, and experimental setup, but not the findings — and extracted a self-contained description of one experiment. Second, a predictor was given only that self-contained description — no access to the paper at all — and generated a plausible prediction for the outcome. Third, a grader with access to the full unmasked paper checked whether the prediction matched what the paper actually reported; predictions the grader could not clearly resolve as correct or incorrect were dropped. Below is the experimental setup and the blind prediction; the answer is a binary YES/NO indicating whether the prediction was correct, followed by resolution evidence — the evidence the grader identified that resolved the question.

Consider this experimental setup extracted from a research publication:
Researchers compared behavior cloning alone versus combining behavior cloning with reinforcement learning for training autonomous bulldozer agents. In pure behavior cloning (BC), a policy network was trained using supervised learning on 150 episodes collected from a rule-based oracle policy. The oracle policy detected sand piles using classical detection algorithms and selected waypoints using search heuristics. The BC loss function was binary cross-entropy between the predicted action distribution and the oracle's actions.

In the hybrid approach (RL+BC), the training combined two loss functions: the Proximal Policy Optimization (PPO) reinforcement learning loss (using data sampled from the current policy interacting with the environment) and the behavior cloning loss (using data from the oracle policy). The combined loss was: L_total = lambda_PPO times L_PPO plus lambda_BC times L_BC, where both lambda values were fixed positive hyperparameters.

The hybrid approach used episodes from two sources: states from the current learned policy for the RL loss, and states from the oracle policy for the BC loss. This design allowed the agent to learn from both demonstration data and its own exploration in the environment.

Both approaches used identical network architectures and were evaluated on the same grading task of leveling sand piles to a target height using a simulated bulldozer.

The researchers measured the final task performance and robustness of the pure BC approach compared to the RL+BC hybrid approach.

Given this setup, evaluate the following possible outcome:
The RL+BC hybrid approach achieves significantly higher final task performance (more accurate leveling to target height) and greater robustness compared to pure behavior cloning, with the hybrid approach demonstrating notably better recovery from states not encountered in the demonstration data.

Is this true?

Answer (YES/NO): NO